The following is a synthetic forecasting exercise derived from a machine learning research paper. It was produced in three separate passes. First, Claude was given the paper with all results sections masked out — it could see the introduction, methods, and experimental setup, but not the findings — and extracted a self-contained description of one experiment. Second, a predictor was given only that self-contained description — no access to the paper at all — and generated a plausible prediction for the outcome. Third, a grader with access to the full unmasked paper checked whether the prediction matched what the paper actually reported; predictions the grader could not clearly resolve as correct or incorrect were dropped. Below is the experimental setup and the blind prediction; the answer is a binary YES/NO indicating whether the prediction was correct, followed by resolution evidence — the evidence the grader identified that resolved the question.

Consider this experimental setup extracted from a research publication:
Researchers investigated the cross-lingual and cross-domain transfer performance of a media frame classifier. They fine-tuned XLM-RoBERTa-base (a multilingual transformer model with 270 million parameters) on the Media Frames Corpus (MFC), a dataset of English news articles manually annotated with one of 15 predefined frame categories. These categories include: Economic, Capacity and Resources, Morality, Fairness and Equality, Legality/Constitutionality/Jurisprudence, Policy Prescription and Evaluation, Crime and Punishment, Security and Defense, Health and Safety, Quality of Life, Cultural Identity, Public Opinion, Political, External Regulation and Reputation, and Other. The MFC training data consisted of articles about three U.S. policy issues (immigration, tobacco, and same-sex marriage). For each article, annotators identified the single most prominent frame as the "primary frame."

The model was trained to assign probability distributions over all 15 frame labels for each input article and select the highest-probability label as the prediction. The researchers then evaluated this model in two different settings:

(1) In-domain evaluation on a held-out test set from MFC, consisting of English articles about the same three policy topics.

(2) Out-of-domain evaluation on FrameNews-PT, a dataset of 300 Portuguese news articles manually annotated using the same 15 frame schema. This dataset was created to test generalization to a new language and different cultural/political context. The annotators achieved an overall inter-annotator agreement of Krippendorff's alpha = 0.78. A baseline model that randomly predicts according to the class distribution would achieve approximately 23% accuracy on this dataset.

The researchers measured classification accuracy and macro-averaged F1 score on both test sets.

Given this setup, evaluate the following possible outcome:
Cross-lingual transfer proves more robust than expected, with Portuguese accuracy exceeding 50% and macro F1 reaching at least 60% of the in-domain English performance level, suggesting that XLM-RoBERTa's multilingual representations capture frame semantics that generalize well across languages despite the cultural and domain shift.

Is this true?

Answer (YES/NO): YES